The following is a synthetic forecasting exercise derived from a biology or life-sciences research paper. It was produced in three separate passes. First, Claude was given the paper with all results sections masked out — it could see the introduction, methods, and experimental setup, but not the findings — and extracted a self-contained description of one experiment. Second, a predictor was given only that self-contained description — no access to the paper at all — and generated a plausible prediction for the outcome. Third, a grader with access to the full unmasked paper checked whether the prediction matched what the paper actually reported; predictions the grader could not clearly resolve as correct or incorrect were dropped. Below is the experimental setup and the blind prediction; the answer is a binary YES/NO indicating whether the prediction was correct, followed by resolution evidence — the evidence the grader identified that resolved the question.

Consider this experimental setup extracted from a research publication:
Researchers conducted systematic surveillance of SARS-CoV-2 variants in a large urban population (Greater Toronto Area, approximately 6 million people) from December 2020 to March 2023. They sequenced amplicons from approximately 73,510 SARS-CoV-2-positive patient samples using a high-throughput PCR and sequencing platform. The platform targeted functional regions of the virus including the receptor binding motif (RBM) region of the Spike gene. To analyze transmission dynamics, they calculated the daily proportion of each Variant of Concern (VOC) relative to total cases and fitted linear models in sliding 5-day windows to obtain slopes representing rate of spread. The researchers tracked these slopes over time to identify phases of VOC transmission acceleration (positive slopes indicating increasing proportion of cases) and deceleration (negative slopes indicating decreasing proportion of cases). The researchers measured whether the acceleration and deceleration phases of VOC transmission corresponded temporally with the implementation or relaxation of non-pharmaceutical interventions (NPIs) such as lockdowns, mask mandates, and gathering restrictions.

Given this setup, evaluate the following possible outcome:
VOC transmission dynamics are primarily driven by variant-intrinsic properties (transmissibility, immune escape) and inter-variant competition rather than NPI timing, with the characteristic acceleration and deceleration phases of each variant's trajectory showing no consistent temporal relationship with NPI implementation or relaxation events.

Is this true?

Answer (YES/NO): YES